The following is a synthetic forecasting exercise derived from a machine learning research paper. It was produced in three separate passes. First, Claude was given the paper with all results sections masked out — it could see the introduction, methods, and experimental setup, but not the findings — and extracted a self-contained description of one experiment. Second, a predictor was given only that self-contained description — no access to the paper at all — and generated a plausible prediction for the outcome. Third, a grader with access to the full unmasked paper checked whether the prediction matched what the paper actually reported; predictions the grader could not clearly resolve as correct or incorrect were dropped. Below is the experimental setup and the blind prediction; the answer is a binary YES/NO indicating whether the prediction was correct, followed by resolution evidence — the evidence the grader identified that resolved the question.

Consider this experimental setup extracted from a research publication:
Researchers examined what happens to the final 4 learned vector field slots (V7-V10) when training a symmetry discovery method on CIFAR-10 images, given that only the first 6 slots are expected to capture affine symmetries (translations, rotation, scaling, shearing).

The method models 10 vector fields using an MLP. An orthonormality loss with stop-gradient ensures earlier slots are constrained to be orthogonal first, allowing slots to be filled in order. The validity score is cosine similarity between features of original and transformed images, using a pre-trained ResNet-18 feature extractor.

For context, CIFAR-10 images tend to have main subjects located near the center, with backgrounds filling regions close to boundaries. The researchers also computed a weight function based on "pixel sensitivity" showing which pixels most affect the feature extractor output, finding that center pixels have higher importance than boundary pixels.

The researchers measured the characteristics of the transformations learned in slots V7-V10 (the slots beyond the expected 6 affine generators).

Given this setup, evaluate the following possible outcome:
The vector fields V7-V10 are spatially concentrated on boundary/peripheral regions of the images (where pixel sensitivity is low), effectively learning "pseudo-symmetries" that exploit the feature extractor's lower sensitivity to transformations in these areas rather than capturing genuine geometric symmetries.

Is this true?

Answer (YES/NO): YES